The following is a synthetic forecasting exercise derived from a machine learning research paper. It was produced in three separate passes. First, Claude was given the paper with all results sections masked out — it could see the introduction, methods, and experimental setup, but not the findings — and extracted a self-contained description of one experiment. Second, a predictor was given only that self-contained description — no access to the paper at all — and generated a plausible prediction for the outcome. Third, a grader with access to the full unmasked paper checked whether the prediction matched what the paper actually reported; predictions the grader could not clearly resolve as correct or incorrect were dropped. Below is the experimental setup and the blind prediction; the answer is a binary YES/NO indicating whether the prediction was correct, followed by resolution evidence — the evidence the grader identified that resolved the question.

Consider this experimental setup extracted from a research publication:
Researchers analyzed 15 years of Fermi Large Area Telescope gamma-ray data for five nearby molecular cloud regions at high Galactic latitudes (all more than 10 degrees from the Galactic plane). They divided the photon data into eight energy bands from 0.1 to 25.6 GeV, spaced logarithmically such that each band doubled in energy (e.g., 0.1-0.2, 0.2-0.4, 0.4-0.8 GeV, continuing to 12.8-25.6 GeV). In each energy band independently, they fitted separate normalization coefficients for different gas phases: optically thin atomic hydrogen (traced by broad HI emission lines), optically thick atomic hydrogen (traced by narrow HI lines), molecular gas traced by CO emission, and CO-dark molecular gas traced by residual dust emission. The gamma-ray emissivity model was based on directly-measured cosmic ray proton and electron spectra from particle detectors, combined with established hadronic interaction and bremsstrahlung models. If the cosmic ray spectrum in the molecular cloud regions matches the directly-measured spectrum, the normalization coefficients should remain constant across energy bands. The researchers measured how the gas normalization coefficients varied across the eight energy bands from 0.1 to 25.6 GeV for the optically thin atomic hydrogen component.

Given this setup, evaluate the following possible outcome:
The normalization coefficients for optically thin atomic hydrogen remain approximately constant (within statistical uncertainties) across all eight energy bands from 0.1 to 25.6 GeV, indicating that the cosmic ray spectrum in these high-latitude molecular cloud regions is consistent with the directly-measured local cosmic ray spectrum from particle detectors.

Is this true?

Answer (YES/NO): YES